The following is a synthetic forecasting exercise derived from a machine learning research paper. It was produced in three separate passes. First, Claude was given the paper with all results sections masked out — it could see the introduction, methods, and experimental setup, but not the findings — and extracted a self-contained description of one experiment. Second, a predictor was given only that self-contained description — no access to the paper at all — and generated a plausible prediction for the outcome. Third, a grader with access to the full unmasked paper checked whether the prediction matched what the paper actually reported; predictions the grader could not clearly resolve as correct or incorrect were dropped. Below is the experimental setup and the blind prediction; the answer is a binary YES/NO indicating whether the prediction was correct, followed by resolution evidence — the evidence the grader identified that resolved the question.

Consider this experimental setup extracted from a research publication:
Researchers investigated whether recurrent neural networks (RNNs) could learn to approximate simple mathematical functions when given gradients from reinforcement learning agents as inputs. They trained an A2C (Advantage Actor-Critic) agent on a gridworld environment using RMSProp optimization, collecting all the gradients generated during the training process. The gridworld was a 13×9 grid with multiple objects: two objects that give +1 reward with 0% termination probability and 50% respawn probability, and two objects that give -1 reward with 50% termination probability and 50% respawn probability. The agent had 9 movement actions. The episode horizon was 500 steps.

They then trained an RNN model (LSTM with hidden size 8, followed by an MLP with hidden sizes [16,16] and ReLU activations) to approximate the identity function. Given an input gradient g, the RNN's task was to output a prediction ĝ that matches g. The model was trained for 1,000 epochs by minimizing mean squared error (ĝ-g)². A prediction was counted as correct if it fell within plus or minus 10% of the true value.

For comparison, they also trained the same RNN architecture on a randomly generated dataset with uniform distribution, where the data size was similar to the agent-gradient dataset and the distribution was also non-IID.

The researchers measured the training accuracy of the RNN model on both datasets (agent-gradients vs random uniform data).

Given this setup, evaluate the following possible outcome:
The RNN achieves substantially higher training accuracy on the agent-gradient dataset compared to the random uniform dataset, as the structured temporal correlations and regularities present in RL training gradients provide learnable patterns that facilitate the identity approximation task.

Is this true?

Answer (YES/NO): NO